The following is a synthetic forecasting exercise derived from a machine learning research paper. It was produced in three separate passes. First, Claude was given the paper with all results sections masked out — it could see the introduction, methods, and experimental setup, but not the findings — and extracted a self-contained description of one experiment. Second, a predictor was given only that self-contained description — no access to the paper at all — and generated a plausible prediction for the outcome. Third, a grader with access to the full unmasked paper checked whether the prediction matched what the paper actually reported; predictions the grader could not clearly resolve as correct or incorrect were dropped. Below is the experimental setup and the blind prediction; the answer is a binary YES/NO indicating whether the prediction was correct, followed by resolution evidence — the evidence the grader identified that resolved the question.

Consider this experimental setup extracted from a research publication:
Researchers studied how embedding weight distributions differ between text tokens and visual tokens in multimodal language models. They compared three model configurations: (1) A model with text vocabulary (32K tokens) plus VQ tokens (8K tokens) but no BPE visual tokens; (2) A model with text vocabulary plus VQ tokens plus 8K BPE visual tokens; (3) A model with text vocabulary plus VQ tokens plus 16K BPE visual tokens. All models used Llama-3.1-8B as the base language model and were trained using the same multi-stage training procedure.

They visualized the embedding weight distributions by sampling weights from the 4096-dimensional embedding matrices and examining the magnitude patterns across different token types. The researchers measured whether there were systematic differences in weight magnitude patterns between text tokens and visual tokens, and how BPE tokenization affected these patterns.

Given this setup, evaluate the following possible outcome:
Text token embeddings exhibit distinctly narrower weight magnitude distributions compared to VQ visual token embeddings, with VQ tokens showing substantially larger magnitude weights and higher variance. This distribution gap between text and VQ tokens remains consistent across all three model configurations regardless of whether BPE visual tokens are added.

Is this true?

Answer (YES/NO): NO